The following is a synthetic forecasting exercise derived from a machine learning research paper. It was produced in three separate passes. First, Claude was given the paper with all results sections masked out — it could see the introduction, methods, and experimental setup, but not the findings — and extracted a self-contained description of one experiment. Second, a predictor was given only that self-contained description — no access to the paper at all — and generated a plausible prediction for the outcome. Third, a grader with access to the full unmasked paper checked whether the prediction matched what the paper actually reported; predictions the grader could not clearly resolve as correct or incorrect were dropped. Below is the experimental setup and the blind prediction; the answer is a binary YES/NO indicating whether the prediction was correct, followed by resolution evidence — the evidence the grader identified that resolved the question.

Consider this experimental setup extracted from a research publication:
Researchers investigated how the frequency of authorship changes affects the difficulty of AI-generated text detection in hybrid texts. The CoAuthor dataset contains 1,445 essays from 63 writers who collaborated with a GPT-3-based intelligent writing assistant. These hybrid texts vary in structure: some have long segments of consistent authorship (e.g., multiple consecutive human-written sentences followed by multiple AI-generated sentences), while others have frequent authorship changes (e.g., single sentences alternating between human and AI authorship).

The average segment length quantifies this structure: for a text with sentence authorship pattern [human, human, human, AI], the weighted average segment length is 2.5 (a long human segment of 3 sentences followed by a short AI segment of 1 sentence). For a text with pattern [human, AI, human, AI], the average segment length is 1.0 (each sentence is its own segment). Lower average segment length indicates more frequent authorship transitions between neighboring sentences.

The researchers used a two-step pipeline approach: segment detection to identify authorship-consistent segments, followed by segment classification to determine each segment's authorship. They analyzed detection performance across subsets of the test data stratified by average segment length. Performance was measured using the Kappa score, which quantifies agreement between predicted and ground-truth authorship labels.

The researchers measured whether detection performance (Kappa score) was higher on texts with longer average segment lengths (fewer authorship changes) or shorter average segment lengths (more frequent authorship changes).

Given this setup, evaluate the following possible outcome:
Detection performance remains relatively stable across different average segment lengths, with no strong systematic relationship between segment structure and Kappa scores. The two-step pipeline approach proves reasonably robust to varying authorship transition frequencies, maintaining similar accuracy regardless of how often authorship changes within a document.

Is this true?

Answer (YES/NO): NO